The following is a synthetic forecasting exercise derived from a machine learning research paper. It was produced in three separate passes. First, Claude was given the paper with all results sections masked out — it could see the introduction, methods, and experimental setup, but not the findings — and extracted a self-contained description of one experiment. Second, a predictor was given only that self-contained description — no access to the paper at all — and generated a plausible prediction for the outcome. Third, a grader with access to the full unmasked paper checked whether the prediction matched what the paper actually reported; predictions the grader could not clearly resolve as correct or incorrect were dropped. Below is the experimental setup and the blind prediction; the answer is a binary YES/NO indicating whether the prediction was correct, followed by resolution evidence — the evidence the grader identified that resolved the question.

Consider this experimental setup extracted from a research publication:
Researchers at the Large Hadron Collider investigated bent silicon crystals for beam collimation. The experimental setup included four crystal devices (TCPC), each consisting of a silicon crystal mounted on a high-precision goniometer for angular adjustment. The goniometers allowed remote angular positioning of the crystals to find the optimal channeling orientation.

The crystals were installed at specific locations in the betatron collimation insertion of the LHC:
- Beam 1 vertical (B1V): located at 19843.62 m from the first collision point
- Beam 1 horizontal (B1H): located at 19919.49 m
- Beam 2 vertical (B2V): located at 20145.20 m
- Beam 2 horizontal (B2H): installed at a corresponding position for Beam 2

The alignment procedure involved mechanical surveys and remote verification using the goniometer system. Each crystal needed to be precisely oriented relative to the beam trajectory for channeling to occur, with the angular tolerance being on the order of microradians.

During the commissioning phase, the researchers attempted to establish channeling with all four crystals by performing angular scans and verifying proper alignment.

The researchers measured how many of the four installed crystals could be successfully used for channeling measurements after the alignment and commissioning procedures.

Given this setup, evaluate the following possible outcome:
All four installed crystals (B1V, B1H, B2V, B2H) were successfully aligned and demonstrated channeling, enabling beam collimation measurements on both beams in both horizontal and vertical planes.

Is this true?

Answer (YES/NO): NO